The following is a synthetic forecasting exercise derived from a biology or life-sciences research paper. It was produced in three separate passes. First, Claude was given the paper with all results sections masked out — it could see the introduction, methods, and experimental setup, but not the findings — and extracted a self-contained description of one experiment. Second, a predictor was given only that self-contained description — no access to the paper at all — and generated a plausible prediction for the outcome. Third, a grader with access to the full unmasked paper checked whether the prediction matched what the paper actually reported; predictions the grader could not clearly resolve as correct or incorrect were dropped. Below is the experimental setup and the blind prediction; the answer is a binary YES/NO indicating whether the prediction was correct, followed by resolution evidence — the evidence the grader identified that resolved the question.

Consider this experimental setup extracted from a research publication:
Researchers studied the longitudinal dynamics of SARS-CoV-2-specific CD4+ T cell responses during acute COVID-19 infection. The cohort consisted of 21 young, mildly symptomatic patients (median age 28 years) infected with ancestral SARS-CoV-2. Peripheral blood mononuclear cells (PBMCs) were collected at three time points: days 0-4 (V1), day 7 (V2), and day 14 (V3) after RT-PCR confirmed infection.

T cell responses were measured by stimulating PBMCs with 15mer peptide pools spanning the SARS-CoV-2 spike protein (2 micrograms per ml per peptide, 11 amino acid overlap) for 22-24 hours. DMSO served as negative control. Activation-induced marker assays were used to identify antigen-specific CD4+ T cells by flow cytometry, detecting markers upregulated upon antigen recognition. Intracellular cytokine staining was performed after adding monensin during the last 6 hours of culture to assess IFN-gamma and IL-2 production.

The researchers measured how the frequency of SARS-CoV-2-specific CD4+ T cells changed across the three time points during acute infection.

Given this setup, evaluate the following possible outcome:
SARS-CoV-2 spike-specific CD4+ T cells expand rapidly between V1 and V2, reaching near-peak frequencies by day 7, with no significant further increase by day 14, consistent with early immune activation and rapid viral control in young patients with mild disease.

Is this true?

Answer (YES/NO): NO